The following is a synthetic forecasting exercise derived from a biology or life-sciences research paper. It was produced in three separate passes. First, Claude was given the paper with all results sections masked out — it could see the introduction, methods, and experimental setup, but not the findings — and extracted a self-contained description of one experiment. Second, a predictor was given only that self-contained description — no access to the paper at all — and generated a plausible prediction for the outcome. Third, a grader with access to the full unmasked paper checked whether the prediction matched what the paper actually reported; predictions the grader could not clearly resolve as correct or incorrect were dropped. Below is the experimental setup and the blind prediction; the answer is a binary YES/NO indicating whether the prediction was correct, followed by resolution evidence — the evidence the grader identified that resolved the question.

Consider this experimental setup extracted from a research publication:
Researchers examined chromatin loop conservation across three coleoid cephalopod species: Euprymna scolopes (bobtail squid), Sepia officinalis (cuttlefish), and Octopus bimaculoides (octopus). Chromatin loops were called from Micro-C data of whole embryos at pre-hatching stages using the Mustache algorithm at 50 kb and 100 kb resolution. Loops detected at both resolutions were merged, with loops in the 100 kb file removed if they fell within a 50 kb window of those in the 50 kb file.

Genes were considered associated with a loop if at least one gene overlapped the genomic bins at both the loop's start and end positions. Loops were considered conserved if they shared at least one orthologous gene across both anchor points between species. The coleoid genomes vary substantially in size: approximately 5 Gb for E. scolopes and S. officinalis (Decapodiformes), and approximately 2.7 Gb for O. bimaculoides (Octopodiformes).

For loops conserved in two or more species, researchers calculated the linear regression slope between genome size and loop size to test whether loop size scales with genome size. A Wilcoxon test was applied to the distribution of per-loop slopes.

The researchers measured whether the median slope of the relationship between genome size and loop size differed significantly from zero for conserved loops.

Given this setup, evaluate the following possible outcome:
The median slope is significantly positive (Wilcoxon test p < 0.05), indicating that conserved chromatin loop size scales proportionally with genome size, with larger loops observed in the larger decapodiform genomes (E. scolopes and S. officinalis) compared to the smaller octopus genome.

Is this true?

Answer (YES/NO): YES